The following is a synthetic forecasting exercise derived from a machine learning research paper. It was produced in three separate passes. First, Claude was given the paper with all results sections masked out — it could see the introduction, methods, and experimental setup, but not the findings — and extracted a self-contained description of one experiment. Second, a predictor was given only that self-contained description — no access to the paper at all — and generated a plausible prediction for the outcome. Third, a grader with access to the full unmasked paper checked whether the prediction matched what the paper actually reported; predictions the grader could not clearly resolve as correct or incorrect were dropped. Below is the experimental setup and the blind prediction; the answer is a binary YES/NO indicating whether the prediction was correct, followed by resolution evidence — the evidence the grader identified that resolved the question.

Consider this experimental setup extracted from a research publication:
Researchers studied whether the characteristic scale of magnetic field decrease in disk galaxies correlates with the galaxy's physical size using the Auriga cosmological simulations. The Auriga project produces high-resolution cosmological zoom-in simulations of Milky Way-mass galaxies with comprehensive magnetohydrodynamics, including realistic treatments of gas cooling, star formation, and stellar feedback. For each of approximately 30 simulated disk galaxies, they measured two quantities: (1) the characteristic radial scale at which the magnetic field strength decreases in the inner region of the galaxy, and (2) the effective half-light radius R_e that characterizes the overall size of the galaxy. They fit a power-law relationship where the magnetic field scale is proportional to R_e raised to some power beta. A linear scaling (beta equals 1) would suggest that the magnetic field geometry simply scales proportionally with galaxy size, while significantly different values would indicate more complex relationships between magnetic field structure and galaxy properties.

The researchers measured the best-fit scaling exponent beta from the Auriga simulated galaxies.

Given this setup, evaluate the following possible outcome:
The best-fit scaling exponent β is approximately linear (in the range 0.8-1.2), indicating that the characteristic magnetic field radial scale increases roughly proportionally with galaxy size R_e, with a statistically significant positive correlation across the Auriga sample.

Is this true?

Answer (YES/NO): YES